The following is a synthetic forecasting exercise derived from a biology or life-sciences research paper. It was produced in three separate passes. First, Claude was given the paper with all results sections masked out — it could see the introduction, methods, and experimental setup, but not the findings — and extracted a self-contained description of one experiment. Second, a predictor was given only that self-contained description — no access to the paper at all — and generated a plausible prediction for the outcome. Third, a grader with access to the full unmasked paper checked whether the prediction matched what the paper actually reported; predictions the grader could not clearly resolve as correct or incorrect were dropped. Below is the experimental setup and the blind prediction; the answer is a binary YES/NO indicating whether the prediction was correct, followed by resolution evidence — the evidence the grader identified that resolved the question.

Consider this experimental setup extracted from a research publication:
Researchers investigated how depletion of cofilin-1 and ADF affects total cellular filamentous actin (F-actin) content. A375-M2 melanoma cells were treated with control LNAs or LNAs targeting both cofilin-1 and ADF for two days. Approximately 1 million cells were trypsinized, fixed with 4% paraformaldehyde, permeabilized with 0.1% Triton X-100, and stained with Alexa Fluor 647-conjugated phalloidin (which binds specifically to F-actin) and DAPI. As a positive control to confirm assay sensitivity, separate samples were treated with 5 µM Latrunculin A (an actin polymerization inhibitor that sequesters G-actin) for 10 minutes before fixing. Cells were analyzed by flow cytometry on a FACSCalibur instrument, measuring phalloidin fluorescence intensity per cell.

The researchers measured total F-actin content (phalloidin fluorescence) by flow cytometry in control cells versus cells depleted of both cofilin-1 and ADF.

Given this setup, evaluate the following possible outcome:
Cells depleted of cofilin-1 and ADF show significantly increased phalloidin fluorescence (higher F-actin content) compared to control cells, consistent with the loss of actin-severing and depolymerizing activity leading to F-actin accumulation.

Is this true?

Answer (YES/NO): YES